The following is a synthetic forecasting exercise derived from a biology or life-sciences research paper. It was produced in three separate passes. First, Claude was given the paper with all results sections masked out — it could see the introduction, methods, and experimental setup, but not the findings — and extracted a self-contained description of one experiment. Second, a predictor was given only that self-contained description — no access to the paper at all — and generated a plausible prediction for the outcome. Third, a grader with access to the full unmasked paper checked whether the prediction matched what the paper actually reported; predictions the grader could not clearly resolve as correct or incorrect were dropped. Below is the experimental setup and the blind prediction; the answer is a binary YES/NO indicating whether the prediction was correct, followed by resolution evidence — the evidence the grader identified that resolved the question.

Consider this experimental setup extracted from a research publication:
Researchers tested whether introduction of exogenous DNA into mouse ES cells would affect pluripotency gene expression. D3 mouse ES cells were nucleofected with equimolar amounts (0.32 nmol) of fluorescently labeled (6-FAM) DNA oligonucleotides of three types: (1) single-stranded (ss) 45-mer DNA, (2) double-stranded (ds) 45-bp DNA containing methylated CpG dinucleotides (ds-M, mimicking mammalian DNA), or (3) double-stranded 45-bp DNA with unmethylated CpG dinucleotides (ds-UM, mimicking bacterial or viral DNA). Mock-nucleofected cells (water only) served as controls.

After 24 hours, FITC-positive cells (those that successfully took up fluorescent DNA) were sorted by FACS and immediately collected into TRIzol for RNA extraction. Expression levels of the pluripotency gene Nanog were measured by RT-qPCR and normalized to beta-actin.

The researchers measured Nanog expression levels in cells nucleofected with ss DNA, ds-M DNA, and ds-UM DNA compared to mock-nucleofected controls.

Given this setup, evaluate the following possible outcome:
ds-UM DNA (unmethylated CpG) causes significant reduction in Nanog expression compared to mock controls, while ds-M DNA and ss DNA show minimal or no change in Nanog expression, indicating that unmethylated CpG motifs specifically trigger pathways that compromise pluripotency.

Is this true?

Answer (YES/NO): NO